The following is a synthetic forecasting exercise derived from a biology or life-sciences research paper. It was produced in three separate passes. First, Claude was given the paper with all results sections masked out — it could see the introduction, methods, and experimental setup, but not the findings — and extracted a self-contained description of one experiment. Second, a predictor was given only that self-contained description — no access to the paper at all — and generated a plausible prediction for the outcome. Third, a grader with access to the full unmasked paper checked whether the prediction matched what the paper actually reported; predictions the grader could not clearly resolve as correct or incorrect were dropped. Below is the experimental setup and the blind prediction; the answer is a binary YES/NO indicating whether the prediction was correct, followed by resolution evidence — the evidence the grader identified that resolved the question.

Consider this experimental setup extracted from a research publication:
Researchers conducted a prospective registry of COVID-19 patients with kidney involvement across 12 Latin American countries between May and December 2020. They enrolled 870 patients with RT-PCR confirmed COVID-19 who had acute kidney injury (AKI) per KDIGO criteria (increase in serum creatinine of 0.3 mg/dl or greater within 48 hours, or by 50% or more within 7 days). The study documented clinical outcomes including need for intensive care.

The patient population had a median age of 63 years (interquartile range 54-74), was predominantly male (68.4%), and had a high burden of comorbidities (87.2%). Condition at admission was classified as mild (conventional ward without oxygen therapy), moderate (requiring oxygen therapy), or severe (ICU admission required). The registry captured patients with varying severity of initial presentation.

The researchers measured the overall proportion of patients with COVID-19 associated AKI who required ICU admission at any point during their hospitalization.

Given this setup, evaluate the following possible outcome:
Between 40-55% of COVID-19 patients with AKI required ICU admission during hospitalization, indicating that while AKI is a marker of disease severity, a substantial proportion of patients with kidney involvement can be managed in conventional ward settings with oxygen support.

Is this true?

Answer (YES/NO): NO